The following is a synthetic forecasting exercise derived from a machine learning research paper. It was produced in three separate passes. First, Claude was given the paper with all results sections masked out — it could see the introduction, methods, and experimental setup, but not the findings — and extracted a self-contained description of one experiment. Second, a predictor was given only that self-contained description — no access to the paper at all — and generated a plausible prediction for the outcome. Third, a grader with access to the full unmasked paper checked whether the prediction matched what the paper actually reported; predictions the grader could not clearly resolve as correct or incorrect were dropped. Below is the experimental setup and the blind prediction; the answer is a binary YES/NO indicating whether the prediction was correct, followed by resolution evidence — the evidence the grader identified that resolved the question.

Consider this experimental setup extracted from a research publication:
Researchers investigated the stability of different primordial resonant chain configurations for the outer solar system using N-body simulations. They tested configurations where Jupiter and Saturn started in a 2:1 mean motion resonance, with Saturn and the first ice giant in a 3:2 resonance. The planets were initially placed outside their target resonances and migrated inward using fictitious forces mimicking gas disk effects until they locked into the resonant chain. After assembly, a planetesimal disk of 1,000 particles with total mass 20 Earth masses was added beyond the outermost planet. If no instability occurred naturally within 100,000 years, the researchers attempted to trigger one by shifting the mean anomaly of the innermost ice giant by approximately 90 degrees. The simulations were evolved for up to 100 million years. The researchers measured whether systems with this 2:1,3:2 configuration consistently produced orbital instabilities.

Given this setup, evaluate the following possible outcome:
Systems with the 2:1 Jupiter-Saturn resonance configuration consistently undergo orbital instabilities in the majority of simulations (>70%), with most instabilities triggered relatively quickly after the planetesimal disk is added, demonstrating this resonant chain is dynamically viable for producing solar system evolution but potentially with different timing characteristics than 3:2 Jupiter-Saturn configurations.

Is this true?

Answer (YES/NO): NO